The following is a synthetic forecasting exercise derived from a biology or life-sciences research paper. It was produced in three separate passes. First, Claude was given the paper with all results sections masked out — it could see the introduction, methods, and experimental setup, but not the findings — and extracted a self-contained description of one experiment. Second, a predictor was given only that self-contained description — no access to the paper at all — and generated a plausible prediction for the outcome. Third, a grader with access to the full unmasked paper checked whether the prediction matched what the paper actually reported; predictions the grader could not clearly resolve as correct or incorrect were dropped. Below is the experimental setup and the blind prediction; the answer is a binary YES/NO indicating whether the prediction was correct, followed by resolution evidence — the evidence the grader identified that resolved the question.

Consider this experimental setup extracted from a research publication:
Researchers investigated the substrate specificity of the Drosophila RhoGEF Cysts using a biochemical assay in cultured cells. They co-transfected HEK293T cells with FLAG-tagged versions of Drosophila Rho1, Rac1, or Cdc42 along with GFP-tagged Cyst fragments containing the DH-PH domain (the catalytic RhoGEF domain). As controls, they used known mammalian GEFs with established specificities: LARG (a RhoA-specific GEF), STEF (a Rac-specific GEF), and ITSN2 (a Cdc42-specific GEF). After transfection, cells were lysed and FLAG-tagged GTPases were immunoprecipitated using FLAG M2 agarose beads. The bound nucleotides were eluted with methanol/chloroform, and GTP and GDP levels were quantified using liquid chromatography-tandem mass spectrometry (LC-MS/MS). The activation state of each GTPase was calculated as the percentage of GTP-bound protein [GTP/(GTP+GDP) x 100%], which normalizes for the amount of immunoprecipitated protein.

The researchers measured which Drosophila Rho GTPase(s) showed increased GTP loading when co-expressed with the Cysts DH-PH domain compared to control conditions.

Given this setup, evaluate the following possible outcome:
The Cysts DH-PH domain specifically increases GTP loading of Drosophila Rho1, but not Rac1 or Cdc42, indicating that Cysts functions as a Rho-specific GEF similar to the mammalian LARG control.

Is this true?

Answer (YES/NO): NO